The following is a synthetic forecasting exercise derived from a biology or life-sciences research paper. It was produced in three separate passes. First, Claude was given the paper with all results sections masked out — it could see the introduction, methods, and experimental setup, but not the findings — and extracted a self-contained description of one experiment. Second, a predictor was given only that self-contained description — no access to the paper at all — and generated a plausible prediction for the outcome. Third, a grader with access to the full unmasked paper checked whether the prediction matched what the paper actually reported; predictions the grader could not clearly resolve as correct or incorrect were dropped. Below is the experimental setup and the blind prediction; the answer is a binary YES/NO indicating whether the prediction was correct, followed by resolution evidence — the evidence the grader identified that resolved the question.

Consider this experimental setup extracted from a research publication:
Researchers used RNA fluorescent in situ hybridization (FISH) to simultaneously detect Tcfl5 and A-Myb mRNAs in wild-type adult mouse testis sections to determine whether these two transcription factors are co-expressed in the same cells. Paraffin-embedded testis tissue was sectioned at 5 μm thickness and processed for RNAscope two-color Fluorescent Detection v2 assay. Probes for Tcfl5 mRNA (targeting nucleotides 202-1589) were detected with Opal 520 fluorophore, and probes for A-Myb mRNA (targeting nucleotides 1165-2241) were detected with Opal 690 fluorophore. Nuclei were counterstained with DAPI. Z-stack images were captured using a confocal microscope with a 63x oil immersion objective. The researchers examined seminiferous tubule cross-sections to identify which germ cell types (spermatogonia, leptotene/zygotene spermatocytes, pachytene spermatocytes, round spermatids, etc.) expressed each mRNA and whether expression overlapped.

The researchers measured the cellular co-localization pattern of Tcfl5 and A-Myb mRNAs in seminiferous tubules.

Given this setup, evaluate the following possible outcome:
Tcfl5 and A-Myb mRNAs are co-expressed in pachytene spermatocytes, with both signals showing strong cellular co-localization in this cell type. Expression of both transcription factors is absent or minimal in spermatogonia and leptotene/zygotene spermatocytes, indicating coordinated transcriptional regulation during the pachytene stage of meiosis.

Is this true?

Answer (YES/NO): NO